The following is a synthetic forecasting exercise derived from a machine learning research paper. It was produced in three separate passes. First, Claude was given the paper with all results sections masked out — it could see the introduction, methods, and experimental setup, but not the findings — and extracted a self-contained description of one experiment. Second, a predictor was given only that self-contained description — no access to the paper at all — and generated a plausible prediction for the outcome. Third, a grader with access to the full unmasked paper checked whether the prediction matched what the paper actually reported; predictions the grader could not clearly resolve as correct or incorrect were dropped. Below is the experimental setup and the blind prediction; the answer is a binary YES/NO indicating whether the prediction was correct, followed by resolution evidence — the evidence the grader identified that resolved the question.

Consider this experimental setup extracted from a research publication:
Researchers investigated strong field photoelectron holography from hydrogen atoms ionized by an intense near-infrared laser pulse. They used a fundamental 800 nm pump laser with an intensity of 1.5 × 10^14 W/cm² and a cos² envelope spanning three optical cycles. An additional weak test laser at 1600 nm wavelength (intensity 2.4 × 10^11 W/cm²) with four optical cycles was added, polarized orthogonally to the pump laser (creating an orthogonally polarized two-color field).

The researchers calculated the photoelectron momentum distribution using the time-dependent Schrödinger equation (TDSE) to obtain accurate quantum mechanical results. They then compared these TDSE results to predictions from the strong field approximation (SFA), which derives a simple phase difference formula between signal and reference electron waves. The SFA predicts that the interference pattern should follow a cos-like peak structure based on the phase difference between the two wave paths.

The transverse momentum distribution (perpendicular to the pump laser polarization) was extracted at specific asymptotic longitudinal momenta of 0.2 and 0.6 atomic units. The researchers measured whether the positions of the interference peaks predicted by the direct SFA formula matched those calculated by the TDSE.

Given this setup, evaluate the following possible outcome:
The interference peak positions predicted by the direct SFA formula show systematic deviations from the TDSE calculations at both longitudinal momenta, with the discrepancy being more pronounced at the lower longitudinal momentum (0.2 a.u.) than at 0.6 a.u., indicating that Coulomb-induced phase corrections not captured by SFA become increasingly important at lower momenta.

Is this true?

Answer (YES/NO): YES